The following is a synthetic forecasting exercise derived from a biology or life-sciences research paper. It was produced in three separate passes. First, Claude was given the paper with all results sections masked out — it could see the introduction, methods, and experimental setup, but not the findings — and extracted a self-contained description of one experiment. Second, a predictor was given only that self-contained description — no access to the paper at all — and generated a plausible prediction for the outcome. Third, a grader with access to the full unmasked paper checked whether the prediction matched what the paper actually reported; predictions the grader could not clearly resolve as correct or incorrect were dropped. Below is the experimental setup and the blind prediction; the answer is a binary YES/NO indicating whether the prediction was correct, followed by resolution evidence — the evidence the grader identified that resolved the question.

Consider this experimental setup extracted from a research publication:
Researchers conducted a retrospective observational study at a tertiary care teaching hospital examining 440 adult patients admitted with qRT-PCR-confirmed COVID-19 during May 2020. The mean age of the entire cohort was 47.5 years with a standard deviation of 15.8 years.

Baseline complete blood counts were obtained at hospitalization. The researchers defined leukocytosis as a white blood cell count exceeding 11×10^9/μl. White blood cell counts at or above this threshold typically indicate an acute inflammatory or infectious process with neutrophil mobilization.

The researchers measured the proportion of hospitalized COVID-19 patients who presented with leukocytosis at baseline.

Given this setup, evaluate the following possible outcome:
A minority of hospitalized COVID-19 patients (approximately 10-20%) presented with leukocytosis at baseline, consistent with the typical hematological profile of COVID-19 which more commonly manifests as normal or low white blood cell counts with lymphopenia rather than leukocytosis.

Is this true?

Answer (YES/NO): NO